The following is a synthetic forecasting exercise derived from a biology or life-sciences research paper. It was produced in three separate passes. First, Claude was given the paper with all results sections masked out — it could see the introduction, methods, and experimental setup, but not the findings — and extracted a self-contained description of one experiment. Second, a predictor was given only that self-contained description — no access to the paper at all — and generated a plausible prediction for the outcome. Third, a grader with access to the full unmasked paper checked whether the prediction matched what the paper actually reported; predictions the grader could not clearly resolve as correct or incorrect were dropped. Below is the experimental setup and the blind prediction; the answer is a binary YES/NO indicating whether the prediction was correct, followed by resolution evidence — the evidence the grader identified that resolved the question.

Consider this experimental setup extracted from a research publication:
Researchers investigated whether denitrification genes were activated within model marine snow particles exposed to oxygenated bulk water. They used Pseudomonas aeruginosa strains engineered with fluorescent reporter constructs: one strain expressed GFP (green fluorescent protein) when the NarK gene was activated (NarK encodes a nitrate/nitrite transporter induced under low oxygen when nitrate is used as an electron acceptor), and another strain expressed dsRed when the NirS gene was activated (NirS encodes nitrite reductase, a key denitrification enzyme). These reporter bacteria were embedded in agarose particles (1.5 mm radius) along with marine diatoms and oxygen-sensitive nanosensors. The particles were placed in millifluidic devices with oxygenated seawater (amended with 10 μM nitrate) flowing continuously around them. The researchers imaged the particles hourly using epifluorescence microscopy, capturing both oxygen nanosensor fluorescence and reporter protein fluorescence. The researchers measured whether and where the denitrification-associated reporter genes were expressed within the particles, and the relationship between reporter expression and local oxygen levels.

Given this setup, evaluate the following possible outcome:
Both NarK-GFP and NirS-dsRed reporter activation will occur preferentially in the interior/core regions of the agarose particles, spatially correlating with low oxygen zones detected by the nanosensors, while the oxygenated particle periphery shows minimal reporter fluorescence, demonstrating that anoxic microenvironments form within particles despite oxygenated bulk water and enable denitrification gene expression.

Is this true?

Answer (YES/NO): NO